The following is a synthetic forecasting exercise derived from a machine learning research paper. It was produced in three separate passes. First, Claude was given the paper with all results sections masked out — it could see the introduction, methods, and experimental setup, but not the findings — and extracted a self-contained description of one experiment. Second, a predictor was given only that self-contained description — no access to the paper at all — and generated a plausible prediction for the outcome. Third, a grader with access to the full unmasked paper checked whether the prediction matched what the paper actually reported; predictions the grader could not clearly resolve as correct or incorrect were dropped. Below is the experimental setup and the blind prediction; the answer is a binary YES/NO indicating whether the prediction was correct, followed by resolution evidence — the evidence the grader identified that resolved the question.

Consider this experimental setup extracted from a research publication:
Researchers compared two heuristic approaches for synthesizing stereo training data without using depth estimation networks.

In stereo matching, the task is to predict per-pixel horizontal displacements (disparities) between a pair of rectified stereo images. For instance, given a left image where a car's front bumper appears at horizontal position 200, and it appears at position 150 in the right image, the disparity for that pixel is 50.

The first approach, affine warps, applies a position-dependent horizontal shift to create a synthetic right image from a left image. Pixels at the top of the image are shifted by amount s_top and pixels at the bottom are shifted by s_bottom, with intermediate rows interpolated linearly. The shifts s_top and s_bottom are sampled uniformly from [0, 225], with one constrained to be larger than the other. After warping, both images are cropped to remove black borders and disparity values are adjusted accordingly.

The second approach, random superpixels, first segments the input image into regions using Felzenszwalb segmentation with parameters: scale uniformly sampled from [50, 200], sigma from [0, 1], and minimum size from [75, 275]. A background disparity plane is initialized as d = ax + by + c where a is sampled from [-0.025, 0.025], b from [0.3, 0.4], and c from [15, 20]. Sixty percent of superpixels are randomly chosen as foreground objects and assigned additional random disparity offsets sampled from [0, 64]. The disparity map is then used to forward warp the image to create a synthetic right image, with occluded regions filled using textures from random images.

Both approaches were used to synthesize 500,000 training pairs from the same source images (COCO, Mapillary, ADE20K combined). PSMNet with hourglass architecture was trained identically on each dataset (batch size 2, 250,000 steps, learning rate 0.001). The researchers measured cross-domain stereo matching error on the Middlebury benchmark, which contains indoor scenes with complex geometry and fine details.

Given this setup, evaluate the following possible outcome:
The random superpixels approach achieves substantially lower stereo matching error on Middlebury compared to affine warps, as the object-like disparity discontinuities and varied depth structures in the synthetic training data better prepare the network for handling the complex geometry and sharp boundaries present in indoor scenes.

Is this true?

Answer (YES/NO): YES